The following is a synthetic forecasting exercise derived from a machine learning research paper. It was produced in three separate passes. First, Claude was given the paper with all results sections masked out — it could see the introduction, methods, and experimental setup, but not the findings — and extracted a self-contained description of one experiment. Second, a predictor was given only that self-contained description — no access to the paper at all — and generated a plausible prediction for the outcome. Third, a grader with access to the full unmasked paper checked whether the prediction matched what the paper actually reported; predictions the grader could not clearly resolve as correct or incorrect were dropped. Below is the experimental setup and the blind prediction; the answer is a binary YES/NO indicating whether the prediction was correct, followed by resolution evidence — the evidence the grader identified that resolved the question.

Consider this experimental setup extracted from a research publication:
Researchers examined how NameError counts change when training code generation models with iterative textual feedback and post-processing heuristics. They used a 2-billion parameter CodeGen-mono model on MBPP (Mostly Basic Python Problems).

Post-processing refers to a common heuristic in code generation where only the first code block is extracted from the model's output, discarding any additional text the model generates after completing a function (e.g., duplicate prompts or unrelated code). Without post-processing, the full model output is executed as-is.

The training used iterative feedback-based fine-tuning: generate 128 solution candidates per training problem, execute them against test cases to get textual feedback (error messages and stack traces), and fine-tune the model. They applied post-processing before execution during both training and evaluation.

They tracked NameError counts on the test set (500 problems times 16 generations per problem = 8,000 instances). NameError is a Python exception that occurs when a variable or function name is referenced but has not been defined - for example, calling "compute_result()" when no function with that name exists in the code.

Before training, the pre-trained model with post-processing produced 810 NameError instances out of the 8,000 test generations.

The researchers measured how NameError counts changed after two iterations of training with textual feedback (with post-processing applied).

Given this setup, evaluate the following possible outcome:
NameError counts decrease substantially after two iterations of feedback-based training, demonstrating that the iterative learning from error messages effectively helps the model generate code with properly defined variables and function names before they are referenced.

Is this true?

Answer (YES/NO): YES